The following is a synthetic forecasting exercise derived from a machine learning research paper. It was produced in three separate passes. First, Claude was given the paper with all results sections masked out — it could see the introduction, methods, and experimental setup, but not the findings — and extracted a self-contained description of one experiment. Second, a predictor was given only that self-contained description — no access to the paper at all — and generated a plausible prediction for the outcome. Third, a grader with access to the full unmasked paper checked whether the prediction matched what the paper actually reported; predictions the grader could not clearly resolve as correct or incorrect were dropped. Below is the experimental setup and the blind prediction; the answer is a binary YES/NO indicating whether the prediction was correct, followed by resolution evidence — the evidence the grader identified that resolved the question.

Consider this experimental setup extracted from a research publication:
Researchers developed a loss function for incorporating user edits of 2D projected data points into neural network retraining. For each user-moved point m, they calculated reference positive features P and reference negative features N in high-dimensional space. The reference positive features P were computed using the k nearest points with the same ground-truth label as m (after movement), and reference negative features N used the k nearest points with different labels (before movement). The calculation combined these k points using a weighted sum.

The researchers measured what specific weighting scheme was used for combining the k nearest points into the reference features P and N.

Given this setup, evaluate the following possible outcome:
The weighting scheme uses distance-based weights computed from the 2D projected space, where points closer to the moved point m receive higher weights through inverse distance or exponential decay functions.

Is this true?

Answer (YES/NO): NO